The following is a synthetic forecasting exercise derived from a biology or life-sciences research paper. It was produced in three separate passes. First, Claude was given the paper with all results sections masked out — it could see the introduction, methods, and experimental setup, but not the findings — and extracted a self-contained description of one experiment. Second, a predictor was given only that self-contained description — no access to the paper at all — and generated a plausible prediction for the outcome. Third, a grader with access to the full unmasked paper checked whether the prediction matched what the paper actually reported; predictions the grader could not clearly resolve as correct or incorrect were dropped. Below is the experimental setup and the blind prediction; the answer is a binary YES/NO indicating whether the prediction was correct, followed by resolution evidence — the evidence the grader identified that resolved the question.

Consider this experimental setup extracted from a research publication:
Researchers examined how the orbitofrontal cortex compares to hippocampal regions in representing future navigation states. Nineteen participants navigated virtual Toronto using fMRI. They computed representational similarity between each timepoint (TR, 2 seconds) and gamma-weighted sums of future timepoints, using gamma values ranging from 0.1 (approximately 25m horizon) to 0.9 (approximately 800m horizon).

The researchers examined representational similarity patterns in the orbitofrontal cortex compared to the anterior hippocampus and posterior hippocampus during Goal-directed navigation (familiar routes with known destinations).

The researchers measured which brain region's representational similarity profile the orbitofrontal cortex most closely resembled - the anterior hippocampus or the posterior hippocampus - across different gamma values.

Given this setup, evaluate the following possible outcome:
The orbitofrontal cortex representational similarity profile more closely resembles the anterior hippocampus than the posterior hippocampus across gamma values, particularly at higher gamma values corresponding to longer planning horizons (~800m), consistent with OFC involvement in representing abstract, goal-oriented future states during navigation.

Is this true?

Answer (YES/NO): NO